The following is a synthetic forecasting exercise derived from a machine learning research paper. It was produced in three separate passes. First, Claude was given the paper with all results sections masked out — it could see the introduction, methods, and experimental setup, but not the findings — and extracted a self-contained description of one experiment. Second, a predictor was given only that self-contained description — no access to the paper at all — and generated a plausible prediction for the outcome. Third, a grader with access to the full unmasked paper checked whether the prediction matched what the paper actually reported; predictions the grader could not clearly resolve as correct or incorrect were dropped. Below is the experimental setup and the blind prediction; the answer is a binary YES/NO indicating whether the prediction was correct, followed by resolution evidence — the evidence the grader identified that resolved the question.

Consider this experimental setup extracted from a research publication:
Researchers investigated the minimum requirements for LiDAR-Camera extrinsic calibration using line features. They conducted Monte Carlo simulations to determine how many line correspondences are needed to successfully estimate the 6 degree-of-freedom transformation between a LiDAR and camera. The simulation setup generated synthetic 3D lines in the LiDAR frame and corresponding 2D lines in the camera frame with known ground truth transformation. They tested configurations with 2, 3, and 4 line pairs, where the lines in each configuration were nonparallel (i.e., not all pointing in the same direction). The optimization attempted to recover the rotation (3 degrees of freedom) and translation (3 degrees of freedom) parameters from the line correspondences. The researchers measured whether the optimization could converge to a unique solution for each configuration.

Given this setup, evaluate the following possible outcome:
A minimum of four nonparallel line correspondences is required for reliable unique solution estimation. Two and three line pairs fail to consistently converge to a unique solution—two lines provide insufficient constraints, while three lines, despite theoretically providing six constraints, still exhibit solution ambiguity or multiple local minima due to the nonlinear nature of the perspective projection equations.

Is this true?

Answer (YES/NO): NO